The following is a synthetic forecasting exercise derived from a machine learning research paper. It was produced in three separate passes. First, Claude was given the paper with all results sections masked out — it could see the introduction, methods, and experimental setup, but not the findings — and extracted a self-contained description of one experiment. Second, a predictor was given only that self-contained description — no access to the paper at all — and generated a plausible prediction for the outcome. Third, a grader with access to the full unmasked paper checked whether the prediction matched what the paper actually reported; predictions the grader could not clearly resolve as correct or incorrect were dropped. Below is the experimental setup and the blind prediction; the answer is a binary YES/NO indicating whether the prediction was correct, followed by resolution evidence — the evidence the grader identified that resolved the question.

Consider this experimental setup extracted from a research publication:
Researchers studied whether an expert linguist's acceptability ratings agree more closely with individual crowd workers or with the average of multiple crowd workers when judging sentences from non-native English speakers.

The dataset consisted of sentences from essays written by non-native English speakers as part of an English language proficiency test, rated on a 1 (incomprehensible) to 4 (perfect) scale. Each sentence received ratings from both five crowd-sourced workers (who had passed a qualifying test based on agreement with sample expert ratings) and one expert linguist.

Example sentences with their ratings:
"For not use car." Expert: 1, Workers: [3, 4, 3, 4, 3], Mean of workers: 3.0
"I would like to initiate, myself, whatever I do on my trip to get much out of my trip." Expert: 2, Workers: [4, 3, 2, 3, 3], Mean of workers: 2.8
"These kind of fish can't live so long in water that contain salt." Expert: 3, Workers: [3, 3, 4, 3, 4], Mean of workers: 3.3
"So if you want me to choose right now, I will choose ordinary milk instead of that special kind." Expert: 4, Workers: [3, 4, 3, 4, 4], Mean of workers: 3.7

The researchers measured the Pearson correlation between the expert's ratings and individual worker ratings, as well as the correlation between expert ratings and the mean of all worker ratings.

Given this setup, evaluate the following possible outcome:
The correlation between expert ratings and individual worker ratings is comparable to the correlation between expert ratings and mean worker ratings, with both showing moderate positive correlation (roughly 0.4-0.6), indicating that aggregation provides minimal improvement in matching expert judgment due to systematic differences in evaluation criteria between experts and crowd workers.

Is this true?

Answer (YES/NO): NO